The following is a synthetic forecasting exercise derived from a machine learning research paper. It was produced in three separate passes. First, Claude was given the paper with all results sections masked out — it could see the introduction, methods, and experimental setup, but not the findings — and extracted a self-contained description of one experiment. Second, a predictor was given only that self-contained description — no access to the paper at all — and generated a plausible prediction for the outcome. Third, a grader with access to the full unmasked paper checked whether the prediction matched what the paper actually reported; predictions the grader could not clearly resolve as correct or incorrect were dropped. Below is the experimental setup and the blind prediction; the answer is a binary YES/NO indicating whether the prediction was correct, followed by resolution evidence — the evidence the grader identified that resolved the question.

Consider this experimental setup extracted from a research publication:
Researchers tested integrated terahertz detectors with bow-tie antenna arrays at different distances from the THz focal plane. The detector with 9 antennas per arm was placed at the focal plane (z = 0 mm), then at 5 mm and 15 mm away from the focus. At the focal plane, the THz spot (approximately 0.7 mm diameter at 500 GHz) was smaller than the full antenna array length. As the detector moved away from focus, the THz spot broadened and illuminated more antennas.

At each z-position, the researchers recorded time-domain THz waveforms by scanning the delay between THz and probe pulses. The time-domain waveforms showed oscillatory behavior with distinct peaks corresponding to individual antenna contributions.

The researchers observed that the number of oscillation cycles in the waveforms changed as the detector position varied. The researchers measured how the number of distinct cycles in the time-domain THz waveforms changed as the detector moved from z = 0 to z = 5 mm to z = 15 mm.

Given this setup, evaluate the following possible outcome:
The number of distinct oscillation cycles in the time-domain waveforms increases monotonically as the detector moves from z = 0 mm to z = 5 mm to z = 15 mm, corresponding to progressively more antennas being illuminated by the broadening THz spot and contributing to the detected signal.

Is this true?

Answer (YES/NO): YES